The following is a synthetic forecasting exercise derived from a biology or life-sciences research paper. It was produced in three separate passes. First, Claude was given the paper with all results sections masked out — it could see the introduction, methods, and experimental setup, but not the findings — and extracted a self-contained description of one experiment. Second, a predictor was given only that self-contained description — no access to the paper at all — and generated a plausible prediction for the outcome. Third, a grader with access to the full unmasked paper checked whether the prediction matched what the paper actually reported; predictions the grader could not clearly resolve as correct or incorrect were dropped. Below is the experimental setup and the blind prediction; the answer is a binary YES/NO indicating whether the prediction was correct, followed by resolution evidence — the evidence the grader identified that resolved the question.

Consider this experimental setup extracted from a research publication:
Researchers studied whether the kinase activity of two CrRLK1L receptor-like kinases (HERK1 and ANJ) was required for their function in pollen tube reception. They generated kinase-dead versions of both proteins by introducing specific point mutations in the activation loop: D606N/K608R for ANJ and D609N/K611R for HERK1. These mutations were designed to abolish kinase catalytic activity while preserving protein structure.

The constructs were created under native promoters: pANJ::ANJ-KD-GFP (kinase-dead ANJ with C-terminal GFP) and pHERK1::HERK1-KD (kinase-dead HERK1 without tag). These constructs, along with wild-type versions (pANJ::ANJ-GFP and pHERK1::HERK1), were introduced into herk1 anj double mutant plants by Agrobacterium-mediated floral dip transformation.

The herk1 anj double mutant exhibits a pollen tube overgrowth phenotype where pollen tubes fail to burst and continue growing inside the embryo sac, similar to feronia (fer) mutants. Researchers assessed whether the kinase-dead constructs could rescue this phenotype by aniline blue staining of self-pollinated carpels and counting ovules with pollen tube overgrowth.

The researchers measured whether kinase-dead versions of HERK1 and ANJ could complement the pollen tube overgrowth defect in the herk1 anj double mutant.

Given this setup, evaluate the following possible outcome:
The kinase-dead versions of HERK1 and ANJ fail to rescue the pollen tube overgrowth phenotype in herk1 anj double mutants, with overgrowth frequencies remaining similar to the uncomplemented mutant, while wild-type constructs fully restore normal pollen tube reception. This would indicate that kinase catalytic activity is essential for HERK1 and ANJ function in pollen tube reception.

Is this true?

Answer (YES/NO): NO